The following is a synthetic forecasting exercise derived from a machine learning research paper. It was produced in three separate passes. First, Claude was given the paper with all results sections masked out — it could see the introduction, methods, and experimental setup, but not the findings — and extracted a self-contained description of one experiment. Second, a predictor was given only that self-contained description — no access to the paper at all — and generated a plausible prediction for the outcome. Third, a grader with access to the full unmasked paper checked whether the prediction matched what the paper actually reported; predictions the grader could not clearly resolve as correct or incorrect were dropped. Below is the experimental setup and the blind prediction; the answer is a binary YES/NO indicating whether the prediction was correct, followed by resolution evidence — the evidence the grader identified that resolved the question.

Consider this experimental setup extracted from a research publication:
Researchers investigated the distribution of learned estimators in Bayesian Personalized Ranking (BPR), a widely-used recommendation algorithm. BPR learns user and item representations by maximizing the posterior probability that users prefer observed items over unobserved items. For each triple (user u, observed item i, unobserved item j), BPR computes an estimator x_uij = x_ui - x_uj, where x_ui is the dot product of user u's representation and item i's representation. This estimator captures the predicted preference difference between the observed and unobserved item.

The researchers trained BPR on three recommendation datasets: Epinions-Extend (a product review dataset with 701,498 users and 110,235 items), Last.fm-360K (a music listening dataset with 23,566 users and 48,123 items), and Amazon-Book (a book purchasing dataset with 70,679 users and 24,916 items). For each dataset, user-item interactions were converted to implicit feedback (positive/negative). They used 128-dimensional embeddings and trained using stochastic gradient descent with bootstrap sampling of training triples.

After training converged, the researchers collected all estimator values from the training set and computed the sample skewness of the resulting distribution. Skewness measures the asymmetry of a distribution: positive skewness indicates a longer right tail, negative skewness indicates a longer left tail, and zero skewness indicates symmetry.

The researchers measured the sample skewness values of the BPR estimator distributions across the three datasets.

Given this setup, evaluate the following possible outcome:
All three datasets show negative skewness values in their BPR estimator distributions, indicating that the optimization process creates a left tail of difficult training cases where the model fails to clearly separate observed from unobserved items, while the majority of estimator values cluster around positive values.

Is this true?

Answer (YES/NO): NO